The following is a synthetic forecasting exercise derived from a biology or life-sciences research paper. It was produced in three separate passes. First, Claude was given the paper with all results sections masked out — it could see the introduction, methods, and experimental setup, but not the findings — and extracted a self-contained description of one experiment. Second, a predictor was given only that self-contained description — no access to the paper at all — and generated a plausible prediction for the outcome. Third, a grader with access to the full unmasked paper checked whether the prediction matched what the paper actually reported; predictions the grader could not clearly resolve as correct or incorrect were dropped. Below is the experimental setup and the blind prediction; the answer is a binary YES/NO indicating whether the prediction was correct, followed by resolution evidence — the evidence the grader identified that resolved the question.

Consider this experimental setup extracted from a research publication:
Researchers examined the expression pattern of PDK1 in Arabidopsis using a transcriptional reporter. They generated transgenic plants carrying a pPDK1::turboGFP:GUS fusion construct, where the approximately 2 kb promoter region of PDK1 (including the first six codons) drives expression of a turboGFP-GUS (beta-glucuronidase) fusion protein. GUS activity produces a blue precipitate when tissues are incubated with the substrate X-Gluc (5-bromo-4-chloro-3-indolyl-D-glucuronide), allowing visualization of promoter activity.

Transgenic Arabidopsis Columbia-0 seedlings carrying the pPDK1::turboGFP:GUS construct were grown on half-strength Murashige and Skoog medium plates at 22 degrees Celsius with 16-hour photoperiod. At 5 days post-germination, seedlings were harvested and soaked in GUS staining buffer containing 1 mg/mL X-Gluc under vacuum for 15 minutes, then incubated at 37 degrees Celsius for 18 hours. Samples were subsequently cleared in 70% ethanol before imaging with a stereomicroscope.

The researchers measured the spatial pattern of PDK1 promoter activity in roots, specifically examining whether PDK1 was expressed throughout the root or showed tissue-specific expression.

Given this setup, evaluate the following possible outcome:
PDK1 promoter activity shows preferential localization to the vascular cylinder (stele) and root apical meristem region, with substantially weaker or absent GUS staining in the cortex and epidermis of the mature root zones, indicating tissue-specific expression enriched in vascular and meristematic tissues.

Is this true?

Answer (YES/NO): NO